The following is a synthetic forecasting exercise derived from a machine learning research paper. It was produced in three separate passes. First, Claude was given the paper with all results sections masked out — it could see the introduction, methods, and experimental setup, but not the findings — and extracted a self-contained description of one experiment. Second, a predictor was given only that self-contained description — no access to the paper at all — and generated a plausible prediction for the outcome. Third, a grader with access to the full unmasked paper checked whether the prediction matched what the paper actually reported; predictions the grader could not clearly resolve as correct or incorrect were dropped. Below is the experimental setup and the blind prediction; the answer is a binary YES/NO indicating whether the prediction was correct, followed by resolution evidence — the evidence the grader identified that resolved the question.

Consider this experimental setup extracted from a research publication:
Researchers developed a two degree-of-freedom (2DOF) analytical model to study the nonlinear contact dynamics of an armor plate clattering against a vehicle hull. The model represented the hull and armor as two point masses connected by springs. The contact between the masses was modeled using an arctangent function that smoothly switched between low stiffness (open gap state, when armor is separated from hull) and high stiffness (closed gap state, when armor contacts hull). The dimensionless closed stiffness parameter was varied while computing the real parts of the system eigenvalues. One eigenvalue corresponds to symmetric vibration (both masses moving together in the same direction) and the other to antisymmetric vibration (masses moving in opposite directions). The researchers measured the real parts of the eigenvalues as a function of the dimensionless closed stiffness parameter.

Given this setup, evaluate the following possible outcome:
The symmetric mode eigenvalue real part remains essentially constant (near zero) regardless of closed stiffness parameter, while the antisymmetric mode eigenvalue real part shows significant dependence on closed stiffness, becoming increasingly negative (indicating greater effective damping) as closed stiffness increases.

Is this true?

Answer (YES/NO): NO